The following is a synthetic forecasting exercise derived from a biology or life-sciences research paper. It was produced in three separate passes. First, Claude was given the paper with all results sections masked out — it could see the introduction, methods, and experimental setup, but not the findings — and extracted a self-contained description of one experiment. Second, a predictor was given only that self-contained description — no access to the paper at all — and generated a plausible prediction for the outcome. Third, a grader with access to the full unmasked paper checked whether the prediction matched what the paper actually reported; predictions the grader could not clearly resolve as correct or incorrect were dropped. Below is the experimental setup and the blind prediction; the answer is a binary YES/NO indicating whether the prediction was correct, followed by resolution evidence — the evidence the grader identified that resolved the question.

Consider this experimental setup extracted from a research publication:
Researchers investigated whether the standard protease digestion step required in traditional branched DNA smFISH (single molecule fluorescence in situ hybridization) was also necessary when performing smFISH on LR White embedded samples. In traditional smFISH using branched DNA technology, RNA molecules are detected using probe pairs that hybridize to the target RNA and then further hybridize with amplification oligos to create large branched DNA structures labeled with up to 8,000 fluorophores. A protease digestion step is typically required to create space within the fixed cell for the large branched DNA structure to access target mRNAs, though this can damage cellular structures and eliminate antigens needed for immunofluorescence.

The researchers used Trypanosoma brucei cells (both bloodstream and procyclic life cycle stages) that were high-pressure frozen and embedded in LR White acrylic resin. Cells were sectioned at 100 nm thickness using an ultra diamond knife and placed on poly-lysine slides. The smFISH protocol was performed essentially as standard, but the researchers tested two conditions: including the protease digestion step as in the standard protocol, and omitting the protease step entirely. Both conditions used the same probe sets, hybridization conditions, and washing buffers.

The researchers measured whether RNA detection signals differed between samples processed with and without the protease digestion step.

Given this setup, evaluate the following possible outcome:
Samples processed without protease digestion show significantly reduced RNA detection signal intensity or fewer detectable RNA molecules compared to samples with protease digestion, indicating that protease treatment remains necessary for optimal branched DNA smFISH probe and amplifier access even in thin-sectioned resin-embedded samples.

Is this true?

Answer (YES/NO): NO